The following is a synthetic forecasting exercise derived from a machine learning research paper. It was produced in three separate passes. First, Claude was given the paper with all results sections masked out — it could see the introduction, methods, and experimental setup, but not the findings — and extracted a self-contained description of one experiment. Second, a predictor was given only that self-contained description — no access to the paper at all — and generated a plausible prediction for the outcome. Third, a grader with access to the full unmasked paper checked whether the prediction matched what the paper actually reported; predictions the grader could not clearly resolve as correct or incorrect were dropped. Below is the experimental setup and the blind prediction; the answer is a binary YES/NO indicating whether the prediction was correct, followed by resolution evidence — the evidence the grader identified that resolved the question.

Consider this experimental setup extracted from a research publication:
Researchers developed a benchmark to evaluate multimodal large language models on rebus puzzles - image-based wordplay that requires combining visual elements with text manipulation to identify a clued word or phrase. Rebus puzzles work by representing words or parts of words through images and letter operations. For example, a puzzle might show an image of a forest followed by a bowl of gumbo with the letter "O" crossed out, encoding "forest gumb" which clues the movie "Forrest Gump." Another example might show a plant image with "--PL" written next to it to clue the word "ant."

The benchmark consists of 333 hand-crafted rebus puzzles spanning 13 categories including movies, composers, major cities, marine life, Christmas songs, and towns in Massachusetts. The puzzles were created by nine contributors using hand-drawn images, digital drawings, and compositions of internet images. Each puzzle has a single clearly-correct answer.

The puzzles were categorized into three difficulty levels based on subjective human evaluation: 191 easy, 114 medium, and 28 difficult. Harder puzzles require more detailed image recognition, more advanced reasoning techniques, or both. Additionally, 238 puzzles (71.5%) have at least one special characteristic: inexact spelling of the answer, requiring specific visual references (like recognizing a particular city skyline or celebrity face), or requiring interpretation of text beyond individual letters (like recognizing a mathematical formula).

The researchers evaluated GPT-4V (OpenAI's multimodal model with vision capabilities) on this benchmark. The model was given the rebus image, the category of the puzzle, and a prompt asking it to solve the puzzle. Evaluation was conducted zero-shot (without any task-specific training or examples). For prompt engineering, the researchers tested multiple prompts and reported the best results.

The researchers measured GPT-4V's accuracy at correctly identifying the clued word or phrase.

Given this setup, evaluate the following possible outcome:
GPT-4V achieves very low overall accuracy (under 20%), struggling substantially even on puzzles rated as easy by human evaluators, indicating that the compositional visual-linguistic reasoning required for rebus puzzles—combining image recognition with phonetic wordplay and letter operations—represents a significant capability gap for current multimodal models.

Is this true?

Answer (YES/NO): NO